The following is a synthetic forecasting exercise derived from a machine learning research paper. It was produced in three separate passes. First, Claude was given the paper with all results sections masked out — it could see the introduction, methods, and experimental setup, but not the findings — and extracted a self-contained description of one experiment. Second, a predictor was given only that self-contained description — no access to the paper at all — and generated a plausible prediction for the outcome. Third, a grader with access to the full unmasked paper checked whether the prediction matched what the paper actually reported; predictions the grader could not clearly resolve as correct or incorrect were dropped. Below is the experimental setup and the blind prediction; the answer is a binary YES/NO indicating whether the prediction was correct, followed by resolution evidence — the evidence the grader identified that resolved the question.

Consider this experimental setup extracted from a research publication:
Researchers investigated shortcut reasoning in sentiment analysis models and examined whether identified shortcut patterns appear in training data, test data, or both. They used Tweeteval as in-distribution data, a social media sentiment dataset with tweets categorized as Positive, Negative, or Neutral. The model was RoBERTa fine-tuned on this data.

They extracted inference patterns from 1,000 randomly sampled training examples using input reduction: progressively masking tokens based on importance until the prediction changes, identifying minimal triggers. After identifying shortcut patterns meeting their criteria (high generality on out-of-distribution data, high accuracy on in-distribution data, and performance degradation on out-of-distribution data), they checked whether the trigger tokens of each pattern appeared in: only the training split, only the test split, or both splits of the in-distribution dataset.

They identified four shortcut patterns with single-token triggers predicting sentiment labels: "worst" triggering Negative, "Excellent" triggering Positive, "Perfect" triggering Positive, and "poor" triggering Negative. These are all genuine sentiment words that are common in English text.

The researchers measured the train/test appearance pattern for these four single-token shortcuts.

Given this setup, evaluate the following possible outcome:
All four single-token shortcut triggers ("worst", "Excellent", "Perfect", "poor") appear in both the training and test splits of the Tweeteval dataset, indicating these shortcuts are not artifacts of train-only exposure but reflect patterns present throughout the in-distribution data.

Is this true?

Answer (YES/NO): NO